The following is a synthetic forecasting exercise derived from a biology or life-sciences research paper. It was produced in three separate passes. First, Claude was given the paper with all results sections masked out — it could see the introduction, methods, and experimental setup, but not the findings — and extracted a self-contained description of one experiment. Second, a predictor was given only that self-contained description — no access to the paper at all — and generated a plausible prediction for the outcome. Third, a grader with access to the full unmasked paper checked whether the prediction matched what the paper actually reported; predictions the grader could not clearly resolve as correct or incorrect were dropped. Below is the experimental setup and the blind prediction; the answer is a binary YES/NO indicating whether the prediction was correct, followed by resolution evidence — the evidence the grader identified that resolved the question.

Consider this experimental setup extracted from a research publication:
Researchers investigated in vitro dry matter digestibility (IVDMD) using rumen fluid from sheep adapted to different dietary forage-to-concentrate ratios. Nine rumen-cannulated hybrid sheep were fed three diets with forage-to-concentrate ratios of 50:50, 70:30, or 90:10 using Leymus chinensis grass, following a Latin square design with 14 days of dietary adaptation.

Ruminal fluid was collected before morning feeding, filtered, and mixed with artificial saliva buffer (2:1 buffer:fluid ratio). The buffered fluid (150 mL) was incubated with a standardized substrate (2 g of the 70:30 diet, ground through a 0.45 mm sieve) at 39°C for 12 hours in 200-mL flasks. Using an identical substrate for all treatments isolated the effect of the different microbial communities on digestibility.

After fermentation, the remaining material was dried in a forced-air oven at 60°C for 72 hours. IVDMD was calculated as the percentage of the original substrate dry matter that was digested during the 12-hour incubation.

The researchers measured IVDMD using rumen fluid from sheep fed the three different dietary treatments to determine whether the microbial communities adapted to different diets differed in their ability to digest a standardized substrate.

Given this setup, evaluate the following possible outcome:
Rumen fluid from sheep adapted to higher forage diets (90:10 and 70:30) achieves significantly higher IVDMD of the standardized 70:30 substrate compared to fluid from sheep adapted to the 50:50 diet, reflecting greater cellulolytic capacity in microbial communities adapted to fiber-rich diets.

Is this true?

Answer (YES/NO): NO